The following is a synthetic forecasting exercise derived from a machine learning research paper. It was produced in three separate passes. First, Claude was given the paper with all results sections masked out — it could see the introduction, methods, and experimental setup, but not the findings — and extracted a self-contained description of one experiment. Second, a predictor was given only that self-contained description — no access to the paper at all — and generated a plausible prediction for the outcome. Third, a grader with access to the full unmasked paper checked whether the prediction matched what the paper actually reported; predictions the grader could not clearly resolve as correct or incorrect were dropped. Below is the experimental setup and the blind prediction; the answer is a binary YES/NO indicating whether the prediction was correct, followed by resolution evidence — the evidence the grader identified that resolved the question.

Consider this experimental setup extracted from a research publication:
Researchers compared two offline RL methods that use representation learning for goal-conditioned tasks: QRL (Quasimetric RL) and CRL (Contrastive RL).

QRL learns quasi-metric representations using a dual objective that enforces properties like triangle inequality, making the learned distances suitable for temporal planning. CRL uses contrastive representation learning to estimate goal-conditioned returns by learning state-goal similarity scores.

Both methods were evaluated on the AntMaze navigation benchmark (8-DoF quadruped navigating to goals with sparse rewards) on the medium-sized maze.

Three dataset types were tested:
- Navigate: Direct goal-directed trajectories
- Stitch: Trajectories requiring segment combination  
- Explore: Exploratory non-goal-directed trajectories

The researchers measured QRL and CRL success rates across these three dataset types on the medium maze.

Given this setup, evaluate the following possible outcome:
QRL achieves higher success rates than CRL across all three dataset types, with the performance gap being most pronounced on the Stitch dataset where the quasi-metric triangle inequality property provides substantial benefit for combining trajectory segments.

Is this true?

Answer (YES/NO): NO